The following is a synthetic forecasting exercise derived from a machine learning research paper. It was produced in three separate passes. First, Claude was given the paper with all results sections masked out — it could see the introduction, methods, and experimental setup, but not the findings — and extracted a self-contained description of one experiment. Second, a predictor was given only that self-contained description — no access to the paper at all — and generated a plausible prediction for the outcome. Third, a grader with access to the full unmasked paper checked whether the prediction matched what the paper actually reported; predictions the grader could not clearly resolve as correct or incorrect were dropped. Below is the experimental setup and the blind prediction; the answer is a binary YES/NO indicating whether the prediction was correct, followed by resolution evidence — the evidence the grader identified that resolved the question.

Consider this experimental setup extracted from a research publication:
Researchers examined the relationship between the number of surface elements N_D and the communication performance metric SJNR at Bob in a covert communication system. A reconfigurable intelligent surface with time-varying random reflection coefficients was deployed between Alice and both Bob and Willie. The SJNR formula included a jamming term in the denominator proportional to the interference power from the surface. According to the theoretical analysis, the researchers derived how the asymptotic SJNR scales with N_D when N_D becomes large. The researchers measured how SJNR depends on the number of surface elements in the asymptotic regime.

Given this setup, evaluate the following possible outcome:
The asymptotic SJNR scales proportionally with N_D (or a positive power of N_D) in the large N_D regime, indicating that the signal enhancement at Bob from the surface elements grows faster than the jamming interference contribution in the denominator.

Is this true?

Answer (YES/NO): NO